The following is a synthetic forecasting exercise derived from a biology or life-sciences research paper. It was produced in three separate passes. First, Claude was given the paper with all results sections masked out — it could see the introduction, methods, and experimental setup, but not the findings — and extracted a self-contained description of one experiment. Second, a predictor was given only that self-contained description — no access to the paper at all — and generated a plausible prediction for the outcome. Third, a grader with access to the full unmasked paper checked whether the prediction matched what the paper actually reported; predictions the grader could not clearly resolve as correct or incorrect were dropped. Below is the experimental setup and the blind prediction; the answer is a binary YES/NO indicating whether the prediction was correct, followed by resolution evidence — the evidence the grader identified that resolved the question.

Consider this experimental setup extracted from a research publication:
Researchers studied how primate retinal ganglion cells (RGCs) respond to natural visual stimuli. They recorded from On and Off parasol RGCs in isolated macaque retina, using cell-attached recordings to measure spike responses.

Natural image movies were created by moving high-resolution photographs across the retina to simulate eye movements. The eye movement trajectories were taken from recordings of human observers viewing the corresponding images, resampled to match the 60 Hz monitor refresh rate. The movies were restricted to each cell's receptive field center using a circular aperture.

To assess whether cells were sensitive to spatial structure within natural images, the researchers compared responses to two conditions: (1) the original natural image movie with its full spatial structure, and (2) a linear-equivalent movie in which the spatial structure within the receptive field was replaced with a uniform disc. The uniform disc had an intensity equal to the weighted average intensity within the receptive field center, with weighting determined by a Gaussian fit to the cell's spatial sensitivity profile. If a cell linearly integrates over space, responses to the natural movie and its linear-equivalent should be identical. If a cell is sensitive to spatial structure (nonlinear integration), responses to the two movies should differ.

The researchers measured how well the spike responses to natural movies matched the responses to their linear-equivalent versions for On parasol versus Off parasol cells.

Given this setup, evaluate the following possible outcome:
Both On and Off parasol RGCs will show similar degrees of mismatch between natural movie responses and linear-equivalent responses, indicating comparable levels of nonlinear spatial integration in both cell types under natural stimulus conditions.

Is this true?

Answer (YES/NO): NO